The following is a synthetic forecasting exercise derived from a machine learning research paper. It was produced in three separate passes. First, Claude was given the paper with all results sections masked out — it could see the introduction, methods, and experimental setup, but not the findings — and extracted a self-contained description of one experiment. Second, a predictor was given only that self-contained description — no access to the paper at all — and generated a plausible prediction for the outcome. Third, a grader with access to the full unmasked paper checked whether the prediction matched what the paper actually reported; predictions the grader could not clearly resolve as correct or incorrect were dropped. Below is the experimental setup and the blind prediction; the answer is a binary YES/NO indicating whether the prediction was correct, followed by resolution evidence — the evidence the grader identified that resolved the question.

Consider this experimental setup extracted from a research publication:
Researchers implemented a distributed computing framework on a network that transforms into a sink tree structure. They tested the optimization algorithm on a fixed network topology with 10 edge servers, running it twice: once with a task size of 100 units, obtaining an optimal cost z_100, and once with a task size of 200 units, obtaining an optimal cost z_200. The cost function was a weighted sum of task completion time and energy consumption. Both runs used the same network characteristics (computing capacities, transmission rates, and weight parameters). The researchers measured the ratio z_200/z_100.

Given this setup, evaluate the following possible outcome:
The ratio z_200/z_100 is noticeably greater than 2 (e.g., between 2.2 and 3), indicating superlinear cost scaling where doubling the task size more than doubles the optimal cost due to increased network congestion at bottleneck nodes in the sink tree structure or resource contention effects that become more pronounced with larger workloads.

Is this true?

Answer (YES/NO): NO